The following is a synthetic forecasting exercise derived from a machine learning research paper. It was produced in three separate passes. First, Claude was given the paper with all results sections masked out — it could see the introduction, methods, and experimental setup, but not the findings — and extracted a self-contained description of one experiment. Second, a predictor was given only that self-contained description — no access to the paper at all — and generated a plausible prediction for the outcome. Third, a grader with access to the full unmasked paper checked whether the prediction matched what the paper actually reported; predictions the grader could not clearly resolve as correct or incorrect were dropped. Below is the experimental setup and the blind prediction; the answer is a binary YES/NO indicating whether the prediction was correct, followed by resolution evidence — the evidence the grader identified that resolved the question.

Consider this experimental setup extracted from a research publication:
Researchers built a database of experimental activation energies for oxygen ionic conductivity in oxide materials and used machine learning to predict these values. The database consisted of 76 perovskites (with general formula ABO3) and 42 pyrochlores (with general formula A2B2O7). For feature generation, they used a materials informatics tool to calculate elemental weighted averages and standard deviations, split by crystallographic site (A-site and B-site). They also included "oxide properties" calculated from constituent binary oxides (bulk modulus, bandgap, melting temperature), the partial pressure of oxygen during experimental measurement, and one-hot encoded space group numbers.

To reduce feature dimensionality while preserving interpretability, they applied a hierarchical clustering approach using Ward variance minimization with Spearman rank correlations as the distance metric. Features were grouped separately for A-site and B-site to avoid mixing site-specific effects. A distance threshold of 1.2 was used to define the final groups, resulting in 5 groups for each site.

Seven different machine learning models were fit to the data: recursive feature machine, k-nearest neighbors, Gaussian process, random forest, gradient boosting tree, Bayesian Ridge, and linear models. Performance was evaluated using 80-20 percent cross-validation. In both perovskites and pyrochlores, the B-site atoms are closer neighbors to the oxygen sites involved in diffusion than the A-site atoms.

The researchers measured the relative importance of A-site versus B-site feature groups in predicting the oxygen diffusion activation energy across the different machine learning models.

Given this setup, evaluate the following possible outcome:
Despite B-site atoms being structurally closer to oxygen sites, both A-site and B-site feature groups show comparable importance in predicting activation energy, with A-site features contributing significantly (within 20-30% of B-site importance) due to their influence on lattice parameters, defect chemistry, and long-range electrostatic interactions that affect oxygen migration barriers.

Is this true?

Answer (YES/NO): NO